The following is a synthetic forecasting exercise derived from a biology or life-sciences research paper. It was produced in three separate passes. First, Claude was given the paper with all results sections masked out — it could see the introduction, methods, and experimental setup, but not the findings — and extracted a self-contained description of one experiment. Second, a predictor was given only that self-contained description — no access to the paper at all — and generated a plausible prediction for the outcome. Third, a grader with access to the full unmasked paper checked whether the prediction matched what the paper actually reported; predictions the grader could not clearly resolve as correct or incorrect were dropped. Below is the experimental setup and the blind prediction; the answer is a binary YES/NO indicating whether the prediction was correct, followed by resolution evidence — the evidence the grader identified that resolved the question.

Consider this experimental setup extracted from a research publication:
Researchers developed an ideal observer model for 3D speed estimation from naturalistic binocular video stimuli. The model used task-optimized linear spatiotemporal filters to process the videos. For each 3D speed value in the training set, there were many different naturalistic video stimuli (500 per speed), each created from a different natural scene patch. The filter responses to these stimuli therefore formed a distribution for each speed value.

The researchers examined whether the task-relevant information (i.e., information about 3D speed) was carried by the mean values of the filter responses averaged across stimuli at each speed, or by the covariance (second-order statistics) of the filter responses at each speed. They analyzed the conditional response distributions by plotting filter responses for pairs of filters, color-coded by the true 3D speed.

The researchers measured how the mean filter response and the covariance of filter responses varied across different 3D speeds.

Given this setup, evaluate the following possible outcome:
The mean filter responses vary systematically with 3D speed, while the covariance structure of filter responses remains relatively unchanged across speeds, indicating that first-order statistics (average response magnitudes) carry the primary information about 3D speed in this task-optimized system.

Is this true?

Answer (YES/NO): NO